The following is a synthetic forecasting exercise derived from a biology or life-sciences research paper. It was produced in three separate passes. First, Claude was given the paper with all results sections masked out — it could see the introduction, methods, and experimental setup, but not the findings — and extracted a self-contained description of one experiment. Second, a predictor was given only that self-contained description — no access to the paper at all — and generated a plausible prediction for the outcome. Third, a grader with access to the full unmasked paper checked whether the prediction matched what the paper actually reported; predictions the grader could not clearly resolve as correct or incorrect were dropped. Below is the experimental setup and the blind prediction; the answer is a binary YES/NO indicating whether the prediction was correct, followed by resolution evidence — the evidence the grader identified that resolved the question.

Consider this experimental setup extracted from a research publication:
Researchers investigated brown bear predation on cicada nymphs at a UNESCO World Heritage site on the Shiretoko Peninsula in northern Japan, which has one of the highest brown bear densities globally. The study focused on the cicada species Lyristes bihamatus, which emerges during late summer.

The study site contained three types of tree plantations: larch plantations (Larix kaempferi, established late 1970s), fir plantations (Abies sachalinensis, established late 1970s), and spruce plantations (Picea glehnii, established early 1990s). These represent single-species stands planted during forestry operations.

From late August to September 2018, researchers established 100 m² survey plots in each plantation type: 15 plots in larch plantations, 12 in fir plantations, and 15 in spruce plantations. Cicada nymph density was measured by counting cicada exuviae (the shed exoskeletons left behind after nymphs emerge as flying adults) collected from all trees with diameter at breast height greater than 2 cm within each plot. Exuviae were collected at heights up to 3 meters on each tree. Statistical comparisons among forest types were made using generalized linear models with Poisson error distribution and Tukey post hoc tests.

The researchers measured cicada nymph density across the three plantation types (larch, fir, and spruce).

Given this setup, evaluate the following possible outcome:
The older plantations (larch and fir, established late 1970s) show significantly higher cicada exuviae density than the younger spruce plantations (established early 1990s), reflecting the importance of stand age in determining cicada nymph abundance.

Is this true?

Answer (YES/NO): YES